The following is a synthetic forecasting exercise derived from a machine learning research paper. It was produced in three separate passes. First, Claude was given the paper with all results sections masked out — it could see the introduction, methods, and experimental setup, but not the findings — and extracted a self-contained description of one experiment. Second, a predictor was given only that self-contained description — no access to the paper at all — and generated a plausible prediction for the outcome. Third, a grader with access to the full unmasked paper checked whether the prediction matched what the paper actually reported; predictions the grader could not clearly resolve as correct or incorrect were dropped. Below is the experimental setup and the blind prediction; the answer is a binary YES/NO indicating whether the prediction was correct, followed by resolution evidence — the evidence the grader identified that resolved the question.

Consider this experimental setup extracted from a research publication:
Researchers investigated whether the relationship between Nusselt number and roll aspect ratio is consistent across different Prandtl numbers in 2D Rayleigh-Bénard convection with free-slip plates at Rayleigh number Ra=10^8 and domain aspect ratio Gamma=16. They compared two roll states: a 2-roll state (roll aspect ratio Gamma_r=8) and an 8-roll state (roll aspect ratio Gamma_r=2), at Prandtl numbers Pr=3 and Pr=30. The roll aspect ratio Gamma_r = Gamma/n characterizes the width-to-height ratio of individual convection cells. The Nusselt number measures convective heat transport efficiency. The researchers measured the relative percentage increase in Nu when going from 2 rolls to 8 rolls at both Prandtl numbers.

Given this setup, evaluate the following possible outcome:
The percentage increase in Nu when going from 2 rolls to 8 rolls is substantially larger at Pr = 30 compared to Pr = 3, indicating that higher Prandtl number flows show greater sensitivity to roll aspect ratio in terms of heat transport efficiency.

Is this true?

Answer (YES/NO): NO